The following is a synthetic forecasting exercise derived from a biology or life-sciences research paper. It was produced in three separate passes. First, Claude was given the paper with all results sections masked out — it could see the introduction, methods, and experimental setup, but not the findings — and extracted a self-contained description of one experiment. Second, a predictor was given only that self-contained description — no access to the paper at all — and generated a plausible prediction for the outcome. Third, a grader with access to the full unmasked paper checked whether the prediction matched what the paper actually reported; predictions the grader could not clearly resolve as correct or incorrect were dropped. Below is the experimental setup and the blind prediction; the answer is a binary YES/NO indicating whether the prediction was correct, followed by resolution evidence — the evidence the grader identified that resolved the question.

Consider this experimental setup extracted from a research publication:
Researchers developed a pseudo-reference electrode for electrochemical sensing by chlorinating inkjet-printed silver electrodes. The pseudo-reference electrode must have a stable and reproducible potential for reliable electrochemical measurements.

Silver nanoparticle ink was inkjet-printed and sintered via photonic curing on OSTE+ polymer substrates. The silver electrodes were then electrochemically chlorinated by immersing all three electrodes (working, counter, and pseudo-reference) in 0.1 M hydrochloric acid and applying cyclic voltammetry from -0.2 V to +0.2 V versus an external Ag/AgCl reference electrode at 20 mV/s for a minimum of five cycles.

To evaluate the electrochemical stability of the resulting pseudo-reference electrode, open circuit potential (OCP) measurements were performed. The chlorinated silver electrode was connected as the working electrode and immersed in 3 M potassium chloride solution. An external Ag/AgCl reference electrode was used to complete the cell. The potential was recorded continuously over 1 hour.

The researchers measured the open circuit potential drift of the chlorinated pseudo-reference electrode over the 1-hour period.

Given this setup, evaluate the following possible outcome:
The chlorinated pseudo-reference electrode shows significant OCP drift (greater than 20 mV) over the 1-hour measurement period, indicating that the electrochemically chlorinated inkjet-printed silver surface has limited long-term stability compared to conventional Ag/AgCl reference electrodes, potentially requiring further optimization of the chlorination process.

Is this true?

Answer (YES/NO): NO